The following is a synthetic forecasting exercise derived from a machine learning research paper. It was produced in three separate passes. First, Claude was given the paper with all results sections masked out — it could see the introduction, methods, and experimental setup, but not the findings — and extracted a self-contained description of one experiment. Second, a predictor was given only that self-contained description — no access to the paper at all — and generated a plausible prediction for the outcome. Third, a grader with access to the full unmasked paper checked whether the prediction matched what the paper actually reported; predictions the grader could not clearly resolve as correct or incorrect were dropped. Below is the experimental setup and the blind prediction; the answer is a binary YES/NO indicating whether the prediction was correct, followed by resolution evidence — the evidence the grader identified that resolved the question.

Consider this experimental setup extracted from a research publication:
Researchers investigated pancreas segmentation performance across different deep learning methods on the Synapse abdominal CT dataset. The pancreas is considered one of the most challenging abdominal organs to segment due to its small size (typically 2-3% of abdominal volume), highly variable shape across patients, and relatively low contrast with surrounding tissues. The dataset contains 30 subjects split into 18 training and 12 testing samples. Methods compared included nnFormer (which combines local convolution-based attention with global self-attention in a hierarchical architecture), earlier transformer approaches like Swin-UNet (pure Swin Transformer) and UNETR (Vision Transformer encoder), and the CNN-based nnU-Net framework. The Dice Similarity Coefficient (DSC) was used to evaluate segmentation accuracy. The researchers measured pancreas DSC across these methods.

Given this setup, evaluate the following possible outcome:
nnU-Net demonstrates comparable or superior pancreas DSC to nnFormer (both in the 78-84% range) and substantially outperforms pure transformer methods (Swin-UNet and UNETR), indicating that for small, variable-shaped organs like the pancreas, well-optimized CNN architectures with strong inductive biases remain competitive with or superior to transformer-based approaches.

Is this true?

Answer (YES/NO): YES